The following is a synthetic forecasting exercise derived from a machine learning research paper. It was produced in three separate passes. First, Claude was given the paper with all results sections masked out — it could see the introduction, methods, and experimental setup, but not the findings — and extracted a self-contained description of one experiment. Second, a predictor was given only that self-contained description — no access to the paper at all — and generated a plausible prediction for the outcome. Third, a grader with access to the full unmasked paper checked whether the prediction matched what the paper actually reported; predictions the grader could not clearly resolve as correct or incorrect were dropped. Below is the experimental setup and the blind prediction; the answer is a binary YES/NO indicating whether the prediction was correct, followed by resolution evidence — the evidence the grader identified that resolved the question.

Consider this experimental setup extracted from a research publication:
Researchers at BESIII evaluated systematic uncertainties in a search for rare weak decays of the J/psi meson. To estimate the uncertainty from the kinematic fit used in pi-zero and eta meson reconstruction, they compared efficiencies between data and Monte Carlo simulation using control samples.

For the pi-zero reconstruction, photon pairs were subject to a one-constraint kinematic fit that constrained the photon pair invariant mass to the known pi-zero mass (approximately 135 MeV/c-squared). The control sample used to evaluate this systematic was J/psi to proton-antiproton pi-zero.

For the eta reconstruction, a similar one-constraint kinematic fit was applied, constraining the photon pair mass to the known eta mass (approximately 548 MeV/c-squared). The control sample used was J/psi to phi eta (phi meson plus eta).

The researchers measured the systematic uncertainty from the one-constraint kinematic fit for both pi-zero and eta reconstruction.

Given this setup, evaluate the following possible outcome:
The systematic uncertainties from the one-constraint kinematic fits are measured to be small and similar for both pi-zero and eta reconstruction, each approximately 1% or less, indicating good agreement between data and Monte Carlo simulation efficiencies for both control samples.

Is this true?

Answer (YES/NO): NO